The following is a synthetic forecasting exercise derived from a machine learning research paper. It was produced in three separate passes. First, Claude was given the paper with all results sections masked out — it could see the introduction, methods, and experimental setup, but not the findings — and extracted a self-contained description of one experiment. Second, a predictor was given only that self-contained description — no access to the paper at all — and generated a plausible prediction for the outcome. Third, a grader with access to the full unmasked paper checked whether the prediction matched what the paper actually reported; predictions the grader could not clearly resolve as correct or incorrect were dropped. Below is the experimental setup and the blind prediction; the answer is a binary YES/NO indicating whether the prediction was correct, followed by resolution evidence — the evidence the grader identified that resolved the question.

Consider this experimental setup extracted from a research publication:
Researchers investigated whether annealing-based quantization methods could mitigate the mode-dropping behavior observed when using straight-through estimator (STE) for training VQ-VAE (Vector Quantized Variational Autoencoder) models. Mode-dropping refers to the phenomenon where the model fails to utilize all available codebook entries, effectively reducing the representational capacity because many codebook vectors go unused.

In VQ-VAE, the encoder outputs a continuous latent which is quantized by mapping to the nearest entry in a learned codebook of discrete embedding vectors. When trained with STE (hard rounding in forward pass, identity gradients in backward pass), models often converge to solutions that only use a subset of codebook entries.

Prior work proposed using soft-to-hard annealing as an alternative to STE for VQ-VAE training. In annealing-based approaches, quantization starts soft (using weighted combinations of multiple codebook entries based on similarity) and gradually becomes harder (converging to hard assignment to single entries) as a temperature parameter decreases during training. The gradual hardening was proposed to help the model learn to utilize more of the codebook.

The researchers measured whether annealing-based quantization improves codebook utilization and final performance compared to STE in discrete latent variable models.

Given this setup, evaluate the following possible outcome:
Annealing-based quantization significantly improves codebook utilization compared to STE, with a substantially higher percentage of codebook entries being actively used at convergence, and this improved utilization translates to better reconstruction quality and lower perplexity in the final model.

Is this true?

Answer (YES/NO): NO